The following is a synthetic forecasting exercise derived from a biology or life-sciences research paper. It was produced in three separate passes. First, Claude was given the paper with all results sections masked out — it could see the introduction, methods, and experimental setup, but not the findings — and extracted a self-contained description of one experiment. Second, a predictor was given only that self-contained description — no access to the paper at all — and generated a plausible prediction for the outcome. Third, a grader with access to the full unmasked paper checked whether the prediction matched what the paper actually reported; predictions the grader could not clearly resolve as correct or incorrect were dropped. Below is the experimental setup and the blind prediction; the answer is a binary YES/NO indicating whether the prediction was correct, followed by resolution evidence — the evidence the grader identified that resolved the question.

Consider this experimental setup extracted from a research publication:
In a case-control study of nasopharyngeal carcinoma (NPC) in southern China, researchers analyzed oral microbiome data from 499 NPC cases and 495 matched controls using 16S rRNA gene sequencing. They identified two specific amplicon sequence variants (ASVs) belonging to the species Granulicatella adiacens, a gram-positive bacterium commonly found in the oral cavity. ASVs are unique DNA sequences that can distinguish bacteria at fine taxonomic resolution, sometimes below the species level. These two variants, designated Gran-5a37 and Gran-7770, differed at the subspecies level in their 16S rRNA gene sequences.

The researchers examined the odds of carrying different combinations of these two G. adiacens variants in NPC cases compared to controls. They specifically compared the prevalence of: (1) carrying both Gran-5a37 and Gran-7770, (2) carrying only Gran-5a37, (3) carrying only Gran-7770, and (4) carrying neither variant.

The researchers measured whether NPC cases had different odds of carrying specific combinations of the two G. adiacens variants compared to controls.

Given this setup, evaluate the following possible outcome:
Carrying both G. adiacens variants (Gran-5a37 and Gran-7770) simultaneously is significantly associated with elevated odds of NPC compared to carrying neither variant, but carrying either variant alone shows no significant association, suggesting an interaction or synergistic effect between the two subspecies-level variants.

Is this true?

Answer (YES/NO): NO